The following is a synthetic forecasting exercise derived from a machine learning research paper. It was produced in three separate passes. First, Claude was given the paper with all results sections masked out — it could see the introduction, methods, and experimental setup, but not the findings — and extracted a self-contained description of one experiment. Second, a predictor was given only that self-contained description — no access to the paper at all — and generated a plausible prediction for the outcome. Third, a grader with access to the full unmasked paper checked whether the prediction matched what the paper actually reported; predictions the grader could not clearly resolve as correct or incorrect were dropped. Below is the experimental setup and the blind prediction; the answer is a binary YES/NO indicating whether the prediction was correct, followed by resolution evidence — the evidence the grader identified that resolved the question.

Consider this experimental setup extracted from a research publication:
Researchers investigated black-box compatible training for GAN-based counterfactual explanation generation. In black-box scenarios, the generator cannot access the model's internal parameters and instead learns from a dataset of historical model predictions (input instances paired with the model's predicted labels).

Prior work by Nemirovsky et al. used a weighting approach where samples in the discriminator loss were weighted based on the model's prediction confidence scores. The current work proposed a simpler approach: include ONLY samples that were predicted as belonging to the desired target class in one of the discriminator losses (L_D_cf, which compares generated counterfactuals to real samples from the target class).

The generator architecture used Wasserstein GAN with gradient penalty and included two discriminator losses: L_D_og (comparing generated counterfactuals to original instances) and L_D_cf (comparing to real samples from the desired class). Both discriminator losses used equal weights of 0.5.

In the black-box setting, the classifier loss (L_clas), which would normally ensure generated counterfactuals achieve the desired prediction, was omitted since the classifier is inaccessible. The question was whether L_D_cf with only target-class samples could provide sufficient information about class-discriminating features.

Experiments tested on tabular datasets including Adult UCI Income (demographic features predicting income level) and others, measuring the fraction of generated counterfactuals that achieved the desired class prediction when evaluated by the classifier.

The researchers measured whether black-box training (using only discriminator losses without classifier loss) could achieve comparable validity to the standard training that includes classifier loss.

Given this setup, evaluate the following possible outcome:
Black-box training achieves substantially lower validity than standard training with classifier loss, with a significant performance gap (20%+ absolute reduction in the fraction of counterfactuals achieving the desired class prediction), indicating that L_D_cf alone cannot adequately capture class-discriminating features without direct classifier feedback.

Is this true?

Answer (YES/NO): NO